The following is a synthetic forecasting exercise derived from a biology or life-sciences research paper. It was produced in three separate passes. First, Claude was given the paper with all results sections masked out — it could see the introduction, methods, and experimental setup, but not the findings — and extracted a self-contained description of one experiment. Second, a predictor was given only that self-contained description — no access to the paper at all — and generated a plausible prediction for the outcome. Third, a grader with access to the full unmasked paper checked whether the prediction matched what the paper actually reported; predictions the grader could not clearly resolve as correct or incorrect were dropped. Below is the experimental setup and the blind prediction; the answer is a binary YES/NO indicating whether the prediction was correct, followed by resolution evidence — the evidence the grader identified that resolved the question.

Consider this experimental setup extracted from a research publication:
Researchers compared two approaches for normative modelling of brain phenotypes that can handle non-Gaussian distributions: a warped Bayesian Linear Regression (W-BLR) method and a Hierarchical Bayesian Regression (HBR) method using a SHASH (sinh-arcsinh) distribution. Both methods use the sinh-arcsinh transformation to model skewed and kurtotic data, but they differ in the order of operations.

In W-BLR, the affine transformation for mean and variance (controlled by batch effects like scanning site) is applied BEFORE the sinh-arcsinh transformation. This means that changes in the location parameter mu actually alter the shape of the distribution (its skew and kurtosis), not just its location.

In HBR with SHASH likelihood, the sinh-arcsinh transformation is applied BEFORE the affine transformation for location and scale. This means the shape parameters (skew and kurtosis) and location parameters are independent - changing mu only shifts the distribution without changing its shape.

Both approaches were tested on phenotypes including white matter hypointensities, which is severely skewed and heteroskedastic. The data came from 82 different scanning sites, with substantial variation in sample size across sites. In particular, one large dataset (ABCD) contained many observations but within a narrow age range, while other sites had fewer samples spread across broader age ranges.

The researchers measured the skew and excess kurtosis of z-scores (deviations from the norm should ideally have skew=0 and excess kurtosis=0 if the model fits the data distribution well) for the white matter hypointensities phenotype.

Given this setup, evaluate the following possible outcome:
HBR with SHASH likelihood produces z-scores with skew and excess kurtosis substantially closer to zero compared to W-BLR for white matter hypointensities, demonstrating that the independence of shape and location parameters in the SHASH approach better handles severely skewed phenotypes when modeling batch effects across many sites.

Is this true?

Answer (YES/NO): NO